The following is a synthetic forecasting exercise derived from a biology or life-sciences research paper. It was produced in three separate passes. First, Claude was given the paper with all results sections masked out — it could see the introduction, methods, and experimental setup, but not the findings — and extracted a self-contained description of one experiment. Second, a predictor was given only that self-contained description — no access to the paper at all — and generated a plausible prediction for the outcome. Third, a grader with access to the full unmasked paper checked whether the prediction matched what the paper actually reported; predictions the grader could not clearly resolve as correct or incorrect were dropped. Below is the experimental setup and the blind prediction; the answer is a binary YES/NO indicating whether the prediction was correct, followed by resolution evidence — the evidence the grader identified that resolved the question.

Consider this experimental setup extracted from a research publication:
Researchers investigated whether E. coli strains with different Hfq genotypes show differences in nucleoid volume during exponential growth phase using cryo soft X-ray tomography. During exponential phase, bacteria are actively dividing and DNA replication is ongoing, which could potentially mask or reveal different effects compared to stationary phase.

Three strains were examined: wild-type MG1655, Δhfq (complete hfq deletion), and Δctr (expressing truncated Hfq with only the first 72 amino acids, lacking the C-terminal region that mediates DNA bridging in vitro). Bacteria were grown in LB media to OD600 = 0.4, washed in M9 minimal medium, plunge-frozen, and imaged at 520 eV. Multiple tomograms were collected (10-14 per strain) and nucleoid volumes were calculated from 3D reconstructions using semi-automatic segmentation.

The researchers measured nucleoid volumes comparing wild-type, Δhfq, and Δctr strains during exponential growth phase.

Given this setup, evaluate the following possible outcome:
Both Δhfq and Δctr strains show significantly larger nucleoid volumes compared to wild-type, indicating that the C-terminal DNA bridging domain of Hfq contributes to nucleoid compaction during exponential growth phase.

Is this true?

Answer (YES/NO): YES